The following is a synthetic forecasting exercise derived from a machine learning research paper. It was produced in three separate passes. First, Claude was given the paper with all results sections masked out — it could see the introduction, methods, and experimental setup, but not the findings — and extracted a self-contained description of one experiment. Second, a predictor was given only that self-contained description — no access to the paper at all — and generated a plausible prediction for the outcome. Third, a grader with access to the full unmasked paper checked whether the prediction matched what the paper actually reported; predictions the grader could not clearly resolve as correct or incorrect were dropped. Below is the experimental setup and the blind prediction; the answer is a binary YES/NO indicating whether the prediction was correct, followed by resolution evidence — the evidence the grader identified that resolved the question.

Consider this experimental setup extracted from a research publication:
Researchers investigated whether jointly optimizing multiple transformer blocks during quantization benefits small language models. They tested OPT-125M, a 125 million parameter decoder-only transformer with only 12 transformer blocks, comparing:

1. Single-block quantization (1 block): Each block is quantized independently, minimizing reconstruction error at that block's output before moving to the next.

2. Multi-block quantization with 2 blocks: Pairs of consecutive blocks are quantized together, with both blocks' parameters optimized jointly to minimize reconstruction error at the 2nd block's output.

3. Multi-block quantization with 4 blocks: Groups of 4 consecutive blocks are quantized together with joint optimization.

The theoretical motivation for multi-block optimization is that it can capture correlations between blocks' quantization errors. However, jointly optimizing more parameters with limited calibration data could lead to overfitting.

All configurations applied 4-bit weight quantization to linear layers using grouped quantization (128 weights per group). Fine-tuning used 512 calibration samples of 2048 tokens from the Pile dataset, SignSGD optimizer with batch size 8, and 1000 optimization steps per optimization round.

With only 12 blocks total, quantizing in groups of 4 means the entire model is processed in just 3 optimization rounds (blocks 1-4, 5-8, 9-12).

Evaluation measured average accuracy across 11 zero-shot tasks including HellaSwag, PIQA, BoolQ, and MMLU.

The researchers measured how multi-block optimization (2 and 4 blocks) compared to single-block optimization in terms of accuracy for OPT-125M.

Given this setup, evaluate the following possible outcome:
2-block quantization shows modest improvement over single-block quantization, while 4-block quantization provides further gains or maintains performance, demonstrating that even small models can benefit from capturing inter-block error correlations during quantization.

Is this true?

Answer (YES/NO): NO